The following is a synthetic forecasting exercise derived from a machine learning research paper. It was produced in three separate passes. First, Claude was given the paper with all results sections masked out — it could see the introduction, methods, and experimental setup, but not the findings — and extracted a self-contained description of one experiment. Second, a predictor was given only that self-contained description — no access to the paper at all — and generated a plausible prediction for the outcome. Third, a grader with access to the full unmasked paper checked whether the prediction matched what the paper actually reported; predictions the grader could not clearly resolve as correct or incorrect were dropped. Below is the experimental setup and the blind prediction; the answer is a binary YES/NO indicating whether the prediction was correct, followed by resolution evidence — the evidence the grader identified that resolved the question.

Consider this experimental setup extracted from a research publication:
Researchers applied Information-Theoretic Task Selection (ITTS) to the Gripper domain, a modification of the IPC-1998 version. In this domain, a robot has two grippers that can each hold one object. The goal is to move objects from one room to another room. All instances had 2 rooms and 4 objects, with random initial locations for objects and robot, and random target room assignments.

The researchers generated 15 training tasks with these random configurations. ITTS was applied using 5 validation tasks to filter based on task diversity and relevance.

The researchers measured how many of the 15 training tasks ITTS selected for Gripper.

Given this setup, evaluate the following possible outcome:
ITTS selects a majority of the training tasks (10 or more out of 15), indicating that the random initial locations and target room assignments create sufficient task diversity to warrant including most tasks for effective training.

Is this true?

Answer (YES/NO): YES